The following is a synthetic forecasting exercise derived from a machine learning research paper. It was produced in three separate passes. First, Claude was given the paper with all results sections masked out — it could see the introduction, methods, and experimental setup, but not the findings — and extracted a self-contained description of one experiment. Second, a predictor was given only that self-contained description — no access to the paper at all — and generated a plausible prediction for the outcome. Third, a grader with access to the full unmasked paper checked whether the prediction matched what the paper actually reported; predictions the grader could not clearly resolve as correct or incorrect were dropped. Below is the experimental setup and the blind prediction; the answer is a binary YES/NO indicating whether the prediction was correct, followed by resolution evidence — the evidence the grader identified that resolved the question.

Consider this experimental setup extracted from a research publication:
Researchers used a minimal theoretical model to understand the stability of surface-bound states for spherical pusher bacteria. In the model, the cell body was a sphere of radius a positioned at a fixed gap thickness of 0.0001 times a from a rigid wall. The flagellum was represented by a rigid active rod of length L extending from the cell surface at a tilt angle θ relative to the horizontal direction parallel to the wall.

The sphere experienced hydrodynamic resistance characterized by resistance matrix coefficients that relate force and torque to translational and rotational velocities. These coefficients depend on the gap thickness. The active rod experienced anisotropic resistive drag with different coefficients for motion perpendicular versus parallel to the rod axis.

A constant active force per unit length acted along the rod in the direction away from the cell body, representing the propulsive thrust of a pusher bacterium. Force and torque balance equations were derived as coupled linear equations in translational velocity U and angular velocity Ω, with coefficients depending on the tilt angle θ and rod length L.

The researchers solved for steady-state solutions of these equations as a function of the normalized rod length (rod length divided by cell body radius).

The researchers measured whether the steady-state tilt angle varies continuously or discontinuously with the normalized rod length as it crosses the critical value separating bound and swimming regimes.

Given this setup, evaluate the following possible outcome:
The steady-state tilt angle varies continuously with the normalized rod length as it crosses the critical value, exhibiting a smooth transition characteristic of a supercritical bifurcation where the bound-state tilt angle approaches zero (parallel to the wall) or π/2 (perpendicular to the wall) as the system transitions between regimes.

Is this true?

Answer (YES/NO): YES